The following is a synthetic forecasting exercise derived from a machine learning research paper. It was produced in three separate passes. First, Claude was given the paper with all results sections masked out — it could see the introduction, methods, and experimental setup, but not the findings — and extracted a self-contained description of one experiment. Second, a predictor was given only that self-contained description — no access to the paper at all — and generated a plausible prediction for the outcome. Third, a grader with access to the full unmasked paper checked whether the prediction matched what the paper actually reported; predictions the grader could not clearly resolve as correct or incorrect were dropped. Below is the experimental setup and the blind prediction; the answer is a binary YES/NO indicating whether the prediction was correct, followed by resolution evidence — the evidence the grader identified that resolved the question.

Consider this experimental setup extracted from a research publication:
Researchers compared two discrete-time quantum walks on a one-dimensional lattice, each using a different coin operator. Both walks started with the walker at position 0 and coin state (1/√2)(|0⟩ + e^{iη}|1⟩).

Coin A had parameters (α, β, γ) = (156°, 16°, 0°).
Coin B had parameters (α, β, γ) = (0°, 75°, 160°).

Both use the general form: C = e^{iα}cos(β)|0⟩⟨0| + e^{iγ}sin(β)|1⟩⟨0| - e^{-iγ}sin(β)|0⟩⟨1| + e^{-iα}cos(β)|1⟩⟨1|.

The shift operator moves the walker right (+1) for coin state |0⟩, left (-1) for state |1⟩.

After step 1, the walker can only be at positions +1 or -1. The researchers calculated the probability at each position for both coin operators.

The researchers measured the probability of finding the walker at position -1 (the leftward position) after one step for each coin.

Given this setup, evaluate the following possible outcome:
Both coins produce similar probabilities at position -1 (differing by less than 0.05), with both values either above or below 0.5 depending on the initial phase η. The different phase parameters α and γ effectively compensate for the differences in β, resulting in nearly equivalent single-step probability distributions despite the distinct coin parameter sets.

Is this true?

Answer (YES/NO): YES